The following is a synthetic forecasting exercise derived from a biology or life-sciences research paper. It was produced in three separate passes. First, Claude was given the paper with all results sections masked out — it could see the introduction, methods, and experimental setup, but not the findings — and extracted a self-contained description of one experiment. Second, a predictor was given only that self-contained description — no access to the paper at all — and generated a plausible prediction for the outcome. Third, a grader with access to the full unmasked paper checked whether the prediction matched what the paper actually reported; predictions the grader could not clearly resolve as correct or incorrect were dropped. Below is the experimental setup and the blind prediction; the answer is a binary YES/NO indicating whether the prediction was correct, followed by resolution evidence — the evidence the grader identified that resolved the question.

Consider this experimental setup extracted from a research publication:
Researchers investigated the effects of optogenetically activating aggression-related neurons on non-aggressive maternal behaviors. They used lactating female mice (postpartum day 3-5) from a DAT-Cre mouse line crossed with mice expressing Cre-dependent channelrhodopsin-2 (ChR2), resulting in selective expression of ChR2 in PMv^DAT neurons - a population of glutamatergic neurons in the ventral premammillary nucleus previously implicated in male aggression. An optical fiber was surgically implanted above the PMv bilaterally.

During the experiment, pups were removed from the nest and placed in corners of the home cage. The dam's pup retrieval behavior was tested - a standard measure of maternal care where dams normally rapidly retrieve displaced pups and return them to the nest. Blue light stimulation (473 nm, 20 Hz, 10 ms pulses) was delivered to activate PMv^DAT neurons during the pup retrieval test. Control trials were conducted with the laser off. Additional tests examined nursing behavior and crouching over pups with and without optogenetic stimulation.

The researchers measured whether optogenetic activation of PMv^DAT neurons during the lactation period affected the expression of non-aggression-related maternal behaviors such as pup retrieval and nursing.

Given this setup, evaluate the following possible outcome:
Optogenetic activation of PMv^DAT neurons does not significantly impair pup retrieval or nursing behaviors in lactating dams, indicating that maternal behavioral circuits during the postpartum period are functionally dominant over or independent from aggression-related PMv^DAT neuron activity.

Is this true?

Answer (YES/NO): NO